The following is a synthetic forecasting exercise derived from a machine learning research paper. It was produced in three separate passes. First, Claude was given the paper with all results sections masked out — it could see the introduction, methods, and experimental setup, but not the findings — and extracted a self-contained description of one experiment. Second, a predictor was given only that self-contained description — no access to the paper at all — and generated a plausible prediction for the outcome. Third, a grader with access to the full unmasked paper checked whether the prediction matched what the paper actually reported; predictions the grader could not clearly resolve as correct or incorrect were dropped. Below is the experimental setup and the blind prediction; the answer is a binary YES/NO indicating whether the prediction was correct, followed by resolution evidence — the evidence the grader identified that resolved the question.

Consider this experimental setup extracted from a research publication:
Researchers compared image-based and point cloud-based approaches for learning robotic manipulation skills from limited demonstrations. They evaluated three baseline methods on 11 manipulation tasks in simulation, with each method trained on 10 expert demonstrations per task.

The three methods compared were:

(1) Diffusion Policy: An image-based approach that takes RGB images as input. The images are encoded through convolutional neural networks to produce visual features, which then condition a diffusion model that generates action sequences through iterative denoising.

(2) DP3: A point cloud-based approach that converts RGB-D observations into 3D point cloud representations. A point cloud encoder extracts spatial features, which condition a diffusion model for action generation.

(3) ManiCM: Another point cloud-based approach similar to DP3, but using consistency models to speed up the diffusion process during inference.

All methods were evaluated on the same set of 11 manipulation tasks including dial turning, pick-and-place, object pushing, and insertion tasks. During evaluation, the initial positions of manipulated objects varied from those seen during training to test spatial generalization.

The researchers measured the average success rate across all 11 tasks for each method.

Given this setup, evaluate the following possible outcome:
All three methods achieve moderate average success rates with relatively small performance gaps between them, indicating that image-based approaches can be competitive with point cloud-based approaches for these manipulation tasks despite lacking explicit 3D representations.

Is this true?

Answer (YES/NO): NO